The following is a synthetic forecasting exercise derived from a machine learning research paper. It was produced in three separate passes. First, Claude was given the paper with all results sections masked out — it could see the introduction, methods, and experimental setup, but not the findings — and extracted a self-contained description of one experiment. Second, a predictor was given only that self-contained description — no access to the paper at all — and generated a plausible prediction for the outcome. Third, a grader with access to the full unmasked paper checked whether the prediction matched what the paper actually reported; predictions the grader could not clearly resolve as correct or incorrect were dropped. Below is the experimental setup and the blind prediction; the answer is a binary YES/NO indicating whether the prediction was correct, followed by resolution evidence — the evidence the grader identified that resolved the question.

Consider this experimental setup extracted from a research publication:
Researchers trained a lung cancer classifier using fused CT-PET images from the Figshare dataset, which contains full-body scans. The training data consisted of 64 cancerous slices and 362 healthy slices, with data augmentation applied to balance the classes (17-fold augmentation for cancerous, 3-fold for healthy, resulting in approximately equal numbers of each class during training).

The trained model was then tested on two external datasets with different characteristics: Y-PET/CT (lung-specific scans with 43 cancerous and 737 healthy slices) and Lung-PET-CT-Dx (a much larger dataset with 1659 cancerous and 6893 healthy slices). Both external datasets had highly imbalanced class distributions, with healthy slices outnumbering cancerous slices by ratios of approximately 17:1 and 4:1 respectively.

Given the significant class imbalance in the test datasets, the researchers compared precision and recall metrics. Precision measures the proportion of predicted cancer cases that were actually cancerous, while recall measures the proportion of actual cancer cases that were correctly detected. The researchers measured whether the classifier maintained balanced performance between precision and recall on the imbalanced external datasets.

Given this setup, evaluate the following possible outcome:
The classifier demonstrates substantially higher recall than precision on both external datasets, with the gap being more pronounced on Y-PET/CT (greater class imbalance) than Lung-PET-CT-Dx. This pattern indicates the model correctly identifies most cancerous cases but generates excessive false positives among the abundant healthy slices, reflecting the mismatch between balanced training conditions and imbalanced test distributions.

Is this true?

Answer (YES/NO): NO